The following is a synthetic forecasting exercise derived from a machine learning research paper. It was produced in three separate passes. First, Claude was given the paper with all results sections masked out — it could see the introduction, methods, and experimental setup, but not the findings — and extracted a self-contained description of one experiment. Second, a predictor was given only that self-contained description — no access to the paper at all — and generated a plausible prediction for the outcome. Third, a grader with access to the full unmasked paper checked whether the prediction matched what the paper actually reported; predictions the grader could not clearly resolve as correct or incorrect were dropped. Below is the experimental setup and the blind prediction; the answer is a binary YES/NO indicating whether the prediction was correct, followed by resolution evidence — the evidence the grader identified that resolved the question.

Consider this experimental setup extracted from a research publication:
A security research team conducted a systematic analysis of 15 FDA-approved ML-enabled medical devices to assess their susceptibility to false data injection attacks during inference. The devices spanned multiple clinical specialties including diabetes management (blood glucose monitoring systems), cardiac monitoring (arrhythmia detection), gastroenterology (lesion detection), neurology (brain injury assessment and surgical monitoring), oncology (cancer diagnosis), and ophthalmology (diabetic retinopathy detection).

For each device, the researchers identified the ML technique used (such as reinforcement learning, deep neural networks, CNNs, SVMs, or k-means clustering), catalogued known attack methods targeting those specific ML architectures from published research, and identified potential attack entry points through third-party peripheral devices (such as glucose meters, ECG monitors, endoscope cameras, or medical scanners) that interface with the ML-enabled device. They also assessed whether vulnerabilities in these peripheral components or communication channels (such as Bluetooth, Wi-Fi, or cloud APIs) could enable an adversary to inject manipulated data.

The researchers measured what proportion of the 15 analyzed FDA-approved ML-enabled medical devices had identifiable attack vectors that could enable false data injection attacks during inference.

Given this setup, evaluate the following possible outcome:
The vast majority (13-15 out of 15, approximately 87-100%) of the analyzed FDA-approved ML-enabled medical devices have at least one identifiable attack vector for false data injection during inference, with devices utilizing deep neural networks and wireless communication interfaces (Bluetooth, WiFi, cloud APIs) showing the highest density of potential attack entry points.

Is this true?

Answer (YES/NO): NO